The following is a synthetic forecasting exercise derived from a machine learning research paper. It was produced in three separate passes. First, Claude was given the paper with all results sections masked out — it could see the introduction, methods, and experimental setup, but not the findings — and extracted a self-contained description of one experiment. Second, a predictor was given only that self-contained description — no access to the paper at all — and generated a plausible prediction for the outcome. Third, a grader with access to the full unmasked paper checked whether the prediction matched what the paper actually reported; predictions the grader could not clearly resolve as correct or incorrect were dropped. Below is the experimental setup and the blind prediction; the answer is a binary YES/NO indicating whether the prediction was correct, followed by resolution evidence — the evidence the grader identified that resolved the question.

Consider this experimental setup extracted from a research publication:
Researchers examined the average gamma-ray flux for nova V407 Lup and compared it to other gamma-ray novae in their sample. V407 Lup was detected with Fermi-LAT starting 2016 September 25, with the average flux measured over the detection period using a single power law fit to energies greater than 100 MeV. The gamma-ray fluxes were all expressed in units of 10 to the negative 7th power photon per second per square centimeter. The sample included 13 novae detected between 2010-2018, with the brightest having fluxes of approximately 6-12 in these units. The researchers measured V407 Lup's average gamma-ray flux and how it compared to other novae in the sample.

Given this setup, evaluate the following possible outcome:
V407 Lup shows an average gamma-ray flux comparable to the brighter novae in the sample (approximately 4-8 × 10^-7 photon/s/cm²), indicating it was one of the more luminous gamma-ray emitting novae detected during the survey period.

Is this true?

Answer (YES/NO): NO